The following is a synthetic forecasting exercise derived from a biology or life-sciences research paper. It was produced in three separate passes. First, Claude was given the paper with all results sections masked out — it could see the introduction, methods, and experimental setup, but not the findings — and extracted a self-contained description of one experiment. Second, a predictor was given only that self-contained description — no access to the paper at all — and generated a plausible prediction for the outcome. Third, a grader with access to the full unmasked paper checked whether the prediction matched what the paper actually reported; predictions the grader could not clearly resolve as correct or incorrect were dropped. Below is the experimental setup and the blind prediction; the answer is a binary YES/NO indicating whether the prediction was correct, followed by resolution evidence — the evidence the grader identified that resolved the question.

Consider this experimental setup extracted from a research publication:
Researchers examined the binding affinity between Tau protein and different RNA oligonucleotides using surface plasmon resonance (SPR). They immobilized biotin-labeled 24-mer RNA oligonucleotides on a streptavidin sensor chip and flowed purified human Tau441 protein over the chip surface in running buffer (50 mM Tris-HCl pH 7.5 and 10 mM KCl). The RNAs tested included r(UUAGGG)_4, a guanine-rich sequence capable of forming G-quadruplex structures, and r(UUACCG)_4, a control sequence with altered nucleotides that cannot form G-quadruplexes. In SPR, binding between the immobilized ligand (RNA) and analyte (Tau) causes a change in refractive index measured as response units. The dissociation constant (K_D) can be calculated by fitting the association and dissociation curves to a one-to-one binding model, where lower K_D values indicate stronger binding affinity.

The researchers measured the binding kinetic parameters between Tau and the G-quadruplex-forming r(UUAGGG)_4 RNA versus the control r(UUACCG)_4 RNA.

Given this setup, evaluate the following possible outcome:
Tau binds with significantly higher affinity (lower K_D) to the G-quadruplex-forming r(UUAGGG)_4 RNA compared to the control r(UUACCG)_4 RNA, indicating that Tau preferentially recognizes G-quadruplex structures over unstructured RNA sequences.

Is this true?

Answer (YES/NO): NO